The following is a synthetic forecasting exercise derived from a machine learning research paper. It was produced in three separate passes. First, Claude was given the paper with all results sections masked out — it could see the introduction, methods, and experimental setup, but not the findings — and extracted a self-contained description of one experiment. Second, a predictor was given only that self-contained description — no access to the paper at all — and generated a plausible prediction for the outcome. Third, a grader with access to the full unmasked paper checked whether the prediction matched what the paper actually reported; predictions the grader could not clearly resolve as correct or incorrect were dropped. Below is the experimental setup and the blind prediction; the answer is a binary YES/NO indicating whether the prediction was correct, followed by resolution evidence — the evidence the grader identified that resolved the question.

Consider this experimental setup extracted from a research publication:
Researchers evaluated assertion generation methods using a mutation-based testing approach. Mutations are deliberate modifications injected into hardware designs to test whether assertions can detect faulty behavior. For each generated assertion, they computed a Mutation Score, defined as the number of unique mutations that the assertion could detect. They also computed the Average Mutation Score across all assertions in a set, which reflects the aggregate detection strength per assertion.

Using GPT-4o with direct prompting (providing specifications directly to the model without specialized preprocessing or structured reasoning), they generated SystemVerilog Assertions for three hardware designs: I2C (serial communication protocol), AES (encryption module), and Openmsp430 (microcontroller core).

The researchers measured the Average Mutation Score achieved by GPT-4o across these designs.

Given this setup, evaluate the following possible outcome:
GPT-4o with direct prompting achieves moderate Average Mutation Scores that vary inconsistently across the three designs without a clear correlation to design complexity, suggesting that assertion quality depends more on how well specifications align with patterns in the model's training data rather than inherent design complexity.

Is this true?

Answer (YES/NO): NO